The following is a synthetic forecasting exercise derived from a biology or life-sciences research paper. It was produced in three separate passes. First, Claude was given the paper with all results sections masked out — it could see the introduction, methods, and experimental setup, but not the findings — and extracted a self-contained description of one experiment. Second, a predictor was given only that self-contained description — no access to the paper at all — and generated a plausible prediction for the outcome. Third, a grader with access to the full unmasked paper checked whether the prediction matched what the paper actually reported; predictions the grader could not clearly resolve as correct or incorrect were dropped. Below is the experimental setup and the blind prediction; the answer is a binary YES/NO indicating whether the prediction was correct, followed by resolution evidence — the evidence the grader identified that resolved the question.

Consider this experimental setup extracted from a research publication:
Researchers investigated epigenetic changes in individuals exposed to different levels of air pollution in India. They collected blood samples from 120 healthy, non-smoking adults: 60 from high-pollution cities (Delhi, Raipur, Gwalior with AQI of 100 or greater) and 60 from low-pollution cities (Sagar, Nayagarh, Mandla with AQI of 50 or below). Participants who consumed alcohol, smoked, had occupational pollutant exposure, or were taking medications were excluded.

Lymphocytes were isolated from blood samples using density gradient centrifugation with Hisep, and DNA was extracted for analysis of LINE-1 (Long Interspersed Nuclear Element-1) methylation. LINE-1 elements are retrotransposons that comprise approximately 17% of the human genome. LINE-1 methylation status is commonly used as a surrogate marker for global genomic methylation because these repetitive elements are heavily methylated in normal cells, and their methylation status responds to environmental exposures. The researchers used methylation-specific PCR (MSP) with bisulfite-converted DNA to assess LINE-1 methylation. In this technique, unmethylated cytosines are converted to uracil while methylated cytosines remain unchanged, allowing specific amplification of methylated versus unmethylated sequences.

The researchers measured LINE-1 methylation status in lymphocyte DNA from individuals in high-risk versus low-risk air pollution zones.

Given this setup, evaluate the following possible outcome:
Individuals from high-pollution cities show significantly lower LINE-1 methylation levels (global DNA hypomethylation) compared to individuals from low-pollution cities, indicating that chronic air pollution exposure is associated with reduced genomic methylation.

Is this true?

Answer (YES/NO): NO